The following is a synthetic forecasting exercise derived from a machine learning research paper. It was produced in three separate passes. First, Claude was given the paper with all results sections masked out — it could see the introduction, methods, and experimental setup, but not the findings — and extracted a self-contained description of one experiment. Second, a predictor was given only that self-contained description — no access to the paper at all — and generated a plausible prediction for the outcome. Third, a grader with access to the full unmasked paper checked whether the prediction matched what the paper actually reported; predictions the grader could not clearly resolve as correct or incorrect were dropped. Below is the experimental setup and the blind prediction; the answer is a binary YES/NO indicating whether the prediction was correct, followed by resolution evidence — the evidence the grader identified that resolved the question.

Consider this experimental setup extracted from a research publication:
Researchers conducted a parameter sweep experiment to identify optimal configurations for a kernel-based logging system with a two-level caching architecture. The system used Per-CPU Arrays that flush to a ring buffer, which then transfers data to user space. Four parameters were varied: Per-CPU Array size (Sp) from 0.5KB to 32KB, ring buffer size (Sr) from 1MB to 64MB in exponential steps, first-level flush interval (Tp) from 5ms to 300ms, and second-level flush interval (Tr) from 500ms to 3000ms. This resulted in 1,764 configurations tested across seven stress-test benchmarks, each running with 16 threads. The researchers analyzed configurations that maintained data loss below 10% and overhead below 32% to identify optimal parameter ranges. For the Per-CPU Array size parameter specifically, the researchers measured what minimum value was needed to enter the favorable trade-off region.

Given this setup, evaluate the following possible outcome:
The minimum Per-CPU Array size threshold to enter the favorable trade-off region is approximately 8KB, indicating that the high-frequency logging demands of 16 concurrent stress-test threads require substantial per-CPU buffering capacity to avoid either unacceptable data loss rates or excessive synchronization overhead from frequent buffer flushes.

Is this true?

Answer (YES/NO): YES